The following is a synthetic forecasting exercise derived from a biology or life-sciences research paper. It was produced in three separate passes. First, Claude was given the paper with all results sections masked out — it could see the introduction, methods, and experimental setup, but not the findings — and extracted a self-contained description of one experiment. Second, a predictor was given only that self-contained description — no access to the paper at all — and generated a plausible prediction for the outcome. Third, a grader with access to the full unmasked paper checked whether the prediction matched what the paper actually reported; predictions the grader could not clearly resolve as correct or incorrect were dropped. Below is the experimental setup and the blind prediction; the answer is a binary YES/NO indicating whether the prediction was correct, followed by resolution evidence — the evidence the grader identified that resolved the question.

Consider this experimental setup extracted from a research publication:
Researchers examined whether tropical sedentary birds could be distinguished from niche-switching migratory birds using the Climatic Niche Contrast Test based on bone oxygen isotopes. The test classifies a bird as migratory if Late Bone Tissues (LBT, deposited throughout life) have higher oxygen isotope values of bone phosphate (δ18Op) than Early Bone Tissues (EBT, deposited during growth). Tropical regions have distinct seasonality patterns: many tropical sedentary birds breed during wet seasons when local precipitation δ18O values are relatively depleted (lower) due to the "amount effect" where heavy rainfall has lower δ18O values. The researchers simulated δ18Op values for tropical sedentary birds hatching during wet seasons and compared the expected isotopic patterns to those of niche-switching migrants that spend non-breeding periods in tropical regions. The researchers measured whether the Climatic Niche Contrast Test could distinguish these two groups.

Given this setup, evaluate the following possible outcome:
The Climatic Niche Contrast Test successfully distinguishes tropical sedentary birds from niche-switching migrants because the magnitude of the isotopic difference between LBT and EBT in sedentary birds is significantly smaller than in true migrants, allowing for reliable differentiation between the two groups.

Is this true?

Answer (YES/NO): NO